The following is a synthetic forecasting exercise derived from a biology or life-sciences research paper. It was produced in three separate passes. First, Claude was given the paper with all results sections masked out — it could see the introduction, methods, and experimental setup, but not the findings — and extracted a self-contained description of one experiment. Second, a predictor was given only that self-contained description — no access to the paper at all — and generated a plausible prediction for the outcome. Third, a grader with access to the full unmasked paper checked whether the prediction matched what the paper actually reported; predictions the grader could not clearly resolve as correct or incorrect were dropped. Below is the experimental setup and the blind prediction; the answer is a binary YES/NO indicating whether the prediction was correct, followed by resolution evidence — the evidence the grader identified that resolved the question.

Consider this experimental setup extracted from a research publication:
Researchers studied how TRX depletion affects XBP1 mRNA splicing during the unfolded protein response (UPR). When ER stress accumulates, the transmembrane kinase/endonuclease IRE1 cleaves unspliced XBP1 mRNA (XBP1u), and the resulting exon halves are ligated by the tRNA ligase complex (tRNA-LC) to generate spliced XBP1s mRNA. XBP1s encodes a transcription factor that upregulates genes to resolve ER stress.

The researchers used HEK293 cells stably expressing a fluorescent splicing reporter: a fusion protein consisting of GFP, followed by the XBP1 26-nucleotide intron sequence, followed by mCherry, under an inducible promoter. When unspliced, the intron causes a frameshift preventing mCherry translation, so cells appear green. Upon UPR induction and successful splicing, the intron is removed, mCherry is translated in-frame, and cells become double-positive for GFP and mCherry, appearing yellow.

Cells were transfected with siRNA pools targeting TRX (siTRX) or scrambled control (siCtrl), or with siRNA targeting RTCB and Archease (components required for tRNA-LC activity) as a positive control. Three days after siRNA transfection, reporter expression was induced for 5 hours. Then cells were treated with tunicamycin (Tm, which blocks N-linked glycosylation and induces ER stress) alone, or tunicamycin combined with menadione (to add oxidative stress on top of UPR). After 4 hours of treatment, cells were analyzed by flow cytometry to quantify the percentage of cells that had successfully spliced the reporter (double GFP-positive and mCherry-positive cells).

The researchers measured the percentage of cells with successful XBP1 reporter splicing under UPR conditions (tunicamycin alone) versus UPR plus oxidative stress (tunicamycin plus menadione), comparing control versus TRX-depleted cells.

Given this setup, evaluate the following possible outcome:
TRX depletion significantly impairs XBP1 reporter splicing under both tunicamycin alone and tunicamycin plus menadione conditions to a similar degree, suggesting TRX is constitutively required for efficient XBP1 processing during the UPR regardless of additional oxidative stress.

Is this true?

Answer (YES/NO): NO